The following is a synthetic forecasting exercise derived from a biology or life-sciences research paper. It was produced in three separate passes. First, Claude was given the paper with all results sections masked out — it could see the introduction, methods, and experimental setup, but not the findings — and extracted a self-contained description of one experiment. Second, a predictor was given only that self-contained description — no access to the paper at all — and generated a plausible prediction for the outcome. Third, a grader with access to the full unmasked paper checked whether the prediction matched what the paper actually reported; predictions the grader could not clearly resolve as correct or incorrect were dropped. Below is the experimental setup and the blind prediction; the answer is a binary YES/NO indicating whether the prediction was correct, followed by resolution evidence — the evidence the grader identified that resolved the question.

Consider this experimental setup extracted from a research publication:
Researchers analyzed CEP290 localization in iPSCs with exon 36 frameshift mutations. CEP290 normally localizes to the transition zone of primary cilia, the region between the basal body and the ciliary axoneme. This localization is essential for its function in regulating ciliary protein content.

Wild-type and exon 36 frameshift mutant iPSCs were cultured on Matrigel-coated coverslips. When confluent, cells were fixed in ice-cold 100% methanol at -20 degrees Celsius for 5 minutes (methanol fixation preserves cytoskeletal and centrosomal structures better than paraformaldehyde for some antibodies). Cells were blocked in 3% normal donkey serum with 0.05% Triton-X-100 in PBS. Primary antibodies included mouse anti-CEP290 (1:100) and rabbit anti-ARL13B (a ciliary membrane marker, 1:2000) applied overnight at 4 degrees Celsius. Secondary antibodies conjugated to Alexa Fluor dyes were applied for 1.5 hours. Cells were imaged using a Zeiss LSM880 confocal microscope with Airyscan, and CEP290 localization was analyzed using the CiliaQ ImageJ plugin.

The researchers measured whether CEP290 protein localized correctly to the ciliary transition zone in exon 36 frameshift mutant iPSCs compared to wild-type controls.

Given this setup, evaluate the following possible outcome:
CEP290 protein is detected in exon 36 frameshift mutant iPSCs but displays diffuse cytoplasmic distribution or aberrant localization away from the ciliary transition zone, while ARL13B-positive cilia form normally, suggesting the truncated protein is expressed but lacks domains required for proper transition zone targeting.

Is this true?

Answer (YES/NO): NO